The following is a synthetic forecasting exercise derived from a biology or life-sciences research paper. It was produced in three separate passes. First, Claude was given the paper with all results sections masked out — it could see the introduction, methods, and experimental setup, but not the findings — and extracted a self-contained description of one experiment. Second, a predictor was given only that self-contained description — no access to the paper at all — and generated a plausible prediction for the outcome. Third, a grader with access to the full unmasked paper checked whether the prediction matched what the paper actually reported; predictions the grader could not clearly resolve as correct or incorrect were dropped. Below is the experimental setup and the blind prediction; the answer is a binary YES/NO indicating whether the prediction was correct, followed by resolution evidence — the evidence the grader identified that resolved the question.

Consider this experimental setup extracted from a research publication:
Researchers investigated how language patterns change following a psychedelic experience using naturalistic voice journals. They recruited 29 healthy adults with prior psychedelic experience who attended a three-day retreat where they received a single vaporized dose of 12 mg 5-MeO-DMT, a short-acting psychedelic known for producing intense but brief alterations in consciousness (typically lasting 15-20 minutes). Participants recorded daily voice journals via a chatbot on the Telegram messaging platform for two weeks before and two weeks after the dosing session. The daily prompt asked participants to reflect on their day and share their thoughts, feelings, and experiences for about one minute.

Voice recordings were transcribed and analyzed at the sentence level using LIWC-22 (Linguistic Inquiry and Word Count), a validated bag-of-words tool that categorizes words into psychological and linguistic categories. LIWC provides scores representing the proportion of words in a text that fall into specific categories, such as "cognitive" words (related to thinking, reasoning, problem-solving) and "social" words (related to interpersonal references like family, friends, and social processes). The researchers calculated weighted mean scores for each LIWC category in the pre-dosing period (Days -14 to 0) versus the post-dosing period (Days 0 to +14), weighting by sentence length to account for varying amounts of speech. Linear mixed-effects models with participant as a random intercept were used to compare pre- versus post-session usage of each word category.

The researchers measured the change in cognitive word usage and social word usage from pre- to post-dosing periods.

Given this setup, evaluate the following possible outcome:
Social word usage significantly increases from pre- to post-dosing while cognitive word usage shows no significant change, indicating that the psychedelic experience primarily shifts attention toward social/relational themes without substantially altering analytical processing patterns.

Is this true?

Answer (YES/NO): NO